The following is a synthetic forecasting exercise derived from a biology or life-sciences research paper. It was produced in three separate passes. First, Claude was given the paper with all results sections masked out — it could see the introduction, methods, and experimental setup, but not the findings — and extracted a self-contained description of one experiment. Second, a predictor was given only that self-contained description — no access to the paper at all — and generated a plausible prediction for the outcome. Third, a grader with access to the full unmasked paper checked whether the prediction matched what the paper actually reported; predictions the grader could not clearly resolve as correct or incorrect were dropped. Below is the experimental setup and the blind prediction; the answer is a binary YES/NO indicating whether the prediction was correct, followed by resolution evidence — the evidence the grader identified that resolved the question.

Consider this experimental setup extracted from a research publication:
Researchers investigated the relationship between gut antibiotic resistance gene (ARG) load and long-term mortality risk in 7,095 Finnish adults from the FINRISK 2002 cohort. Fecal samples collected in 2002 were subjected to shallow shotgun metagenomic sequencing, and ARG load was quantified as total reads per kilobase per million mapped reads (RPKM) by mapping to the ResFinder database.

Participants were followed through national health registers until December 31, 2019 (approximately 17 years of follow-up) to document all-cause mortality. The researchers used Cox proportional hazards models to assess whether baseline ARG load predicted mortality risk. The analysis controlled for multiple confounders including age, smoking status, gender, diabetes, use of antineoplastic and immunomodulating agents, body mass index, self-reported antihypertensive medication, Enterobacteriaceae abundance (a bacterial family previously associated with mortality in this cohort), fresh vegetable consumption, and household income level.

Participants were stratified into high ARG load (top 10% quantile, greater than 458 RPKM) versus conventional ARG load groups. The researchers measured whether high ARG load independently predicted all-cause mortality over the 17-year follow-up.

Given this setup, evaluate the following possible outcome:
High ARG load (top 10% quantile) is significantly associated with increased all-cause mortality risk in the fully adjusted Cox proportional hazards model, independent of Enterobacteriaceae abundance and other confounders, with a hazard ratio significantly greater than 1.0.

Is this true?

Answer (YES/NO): NO